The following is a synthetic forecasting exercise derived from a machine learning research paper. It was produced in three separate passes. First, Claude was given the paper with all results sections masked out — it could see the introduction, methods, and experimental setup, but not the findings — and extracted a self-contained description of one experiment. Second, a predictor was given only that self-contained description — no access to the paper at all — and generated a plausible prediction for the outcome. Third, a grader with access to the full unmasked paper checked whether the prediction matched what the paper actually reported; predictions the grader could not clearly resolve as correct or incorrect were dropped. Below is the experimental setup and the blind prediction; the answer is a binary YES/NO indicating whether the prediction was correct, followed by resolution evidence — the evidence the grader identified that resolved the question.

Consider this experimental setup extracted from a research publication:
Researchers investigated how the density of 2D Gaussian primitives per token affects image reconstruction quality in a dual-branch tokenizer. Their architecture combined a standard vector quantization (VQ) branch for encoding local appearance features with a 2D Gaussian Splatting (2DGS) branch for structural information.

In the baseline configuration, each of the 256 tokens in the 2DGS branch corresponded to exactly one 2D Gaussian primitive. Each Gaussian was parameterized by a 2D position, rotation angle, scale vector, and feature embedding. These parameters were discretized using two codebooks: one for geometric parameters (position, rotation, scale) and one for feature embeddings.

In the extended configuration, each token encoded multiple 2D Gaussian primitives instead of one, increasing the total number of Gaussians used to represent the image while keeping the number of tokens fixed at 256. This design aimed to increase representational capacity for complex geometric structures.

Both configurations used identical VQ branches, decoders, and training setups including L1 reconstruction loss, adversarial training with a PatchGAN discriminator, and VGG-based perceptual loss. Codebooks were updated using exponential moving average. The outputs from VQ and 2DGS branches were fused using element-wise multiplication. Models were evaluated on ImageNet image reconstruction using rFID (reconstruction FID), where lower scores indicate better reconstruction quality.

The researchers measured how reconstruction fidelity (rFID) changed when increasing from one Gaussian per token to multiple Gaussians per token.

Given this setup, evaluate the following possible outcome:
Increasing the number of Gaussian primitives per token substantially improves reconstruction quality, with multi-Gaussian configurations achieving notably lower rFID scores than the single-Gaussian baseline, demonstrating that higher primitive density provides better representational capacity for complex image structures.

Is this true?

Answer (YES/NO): YES